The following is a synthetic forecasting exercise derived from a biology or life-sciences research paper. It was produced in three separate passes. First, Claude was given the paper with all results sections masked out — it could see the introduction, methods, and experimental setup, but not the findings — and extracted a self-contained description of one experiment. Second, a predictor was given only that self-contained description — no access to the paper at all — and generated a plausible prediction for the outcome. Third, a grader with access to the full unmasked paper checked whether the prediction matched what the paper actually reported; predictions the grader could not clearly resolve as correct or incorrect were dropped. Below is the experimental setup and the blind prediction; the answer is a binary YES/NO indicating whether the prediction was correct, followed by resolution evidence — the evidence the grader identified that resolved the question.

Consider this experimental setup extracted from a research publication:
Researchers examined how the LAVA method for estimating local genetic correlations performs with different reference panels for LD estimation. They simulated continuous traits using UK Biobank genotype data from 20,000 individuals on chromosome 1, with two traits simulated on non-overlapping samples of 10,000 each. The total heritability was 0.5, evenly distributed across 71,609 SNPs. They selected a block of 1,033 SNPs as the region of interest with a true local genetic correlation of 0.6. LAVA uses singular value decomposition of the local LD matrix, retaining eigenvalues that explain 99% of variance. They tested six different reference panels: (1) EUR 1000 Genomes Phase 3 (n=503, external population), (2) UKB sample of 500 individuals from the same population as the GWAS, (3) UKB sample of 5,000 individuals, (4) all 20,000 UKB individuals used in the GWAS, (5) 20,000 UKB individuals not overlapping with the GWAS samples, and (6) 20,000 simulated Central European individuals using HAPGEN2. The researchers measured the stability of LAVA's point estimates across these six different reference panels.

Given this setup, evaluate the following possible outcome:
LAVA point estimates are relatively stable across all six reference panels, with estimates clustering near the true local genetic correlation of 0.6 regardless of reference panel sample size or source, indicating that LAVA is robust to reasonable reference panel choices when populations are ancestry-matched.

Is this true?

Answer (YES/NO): NO